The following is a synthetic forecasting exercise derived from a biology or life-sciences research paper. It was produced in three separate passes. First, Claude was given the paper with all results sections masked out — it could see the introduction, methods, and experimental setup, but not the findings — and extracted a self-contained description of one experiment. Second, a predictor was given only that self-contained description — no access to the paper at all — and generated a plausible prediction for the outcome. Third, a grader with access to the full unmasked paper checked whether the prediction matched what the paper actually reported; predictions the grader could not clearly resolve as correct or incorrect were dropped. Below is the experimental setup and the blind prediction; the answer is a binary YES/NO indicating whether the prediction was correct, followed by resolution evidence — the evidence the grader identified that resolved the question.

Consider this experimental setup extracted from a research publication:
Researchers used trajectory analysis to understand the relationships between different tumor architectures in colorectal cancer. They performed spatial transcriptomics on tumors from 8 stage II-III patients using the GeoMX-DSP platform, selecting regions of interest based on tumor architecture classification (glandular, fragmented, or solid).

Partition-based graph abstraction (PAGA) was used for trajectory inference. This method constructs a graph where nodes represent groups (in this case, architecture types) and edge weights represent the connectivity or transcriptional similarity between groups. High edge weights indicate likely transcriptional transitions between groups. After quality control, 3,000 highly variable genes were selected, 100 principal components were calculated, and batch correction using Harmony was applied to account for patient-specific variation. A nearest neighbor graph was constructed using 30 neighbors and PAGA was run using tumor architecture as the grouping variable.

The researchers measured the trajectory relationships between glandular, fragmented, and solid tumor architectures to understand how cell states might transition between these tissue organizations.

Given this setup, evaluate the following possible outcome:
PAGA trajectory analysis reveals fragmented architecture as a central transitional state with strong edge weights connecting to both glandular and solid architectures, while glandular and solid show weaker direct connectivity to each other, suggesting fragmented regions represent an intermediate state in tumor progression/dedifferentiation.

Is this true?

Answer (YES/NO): NO